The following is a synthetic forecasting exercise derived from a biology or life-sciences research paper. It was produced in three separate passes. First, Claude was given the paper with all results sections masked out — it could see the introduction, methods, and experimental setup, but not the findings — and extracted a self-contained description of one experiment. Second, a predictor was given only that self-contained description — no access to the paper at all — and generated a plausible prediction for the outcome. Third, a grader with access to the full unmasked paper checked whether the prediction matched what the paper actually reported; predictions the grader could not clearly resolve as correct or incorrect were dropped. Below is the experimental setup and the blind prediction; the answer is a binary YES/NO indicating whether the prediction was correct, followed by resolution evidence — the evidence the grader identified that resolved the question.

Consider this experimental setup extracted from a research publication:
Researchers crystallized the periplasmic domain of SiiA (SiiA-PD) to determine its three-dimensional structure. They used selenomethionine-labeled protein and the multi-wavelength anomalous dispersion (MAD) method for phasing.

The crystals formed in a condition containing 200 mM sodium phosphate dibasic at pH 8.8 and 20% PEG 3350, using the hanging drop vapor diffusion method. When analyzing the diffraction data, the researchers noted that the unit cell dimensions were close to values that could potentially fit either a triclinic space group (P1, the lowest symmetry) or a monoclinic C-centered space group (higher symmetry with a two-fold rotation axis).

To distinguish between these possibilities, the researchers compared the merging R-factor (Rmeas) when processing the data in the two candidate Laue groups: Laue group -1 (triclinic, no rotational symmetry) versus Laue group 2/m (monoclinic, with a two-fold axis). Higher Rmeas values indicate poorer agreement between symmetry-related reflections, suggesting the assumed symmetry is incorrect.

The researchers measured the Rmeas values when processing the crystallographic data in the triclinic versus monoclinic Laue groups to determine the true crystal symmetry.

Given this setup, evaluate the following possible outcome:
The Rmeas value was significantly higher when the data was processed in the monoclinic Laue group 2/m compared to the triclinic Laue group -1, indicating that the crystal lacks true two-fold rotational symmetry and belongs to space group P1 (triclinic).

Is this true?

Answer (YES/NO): YES